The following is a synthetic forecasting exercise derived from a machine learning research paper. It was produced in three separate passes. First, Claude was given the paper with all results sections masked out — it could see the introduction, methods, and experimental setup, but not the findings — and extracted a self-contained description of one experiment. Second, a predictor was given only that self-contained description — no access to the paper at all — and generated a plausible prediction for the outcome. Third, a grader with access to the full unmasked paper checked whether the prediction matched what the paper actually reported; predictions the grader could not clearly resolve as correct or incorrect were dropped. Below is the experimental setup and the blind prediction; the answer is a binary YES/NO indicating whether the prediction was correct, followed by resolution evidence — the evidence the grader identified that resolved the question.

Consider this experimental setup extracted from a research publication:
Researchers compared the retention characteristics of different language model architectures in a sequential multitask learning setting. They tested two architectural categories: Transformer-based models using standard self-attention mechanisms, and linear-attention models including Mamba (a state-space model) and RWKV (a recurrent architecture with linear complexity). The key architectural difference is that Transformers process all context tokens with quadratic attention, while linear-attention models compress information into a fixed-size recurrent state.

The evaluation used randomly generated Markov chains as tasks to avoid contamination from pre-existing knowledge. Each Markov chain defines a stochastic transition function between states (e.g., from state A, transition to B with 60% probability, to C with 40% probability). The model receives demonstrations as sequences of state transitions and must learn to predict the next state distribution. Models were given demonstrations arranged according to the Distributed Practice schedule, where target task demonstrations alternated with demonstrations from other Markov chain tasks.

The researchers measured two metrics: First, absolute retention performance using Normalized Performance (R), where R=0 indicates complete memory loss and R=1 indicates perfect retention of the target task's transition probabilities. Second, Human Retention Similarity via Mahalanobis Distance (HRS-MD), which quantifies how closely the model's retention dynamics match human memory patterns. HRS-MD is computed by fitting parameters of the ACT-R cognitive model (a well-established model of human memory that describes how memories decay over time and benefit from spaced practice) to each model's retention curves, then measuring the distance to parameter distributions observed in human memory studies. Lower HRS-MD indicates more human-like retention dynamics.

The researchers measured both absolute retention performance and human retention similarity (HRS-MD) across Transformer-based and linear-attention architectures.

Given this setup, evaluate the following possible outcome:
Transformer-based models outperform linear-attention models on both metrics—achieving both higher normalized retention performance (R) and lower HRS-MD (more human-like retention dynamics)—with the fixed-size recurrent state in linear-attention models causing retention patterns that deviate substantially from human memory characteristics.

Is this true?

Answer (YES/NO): NO